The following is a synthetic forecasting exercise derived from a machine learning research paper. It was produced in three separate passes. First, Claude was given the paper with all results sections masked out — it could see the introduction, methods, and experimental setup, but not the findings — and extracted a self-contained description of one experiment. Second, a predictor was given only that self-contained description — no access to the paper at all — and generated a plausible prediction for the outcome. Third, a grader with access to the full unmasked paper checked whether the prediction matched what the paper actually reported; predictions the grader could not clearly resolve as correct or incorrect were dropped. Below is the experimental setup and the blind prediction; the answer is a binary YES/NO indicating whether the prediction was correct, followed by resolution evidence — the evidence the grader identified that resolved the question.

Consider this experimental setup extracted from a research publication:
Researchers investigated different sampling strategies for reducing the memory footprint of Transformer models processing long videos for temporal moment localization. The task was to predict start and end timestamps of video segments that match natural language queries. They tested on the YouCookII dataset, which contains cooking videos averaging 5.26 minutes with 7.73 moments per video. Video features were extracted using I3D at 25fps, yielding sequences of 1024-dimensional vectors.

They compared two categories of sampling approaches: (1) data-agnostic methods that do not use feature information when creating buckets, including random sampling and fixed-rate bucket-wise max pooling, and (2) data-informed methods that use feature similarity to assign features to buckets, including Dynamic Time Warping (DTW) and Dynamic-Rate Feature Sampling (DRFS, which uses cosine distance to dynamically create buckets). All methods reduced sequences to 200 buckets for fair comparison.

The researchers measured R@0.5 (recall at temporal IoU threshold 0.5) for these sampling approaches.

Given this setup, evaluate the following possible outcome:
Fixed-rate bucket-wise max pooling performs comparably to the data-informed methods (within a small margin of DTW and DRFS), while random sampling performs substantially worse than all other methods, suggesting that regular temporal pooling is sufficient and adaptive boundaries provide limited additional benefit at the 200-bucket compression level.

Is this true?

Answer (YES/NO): NO